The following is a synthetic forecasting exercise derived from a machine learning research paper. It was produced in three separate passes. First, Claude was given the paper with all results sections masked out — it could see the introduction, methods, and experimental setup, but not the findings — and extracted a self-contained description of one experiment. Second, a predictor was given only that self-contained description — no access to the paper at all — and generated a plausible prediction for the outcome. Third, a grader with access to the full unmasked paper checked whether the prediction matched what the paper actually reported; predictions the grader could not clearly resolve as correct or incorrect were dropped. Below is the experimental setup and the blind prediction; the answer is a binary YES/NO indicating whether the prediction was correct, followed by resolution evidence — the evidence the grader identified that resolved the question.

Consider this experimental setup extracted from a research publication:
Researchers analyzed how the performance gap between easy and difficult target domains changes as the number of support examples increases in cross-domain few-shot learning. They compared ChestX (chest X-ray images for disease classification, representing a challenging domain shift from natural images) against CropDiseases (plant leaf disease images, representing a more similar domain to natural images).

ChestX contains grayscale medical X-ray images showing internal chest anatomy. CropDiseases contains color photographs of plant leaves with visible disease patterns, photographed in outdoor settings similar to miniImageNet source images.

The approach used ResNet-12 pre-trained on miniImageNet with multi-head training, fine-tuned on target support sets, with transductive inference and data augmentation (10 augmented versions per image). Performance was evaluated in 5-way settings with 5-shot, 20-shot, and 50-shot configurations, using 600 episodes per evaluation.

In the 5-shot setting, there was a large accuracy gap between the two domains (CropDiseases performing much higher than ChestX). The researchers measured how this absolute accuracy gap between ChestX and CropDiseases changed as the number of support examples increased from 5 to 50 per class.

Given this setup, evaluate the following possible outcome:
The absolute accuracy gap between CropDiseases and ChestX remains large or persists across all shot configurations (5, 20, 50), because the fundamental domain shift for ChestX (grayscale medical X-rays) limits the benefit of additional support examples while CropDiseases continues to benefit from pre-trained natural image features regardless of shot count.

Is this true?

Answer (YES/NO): NO